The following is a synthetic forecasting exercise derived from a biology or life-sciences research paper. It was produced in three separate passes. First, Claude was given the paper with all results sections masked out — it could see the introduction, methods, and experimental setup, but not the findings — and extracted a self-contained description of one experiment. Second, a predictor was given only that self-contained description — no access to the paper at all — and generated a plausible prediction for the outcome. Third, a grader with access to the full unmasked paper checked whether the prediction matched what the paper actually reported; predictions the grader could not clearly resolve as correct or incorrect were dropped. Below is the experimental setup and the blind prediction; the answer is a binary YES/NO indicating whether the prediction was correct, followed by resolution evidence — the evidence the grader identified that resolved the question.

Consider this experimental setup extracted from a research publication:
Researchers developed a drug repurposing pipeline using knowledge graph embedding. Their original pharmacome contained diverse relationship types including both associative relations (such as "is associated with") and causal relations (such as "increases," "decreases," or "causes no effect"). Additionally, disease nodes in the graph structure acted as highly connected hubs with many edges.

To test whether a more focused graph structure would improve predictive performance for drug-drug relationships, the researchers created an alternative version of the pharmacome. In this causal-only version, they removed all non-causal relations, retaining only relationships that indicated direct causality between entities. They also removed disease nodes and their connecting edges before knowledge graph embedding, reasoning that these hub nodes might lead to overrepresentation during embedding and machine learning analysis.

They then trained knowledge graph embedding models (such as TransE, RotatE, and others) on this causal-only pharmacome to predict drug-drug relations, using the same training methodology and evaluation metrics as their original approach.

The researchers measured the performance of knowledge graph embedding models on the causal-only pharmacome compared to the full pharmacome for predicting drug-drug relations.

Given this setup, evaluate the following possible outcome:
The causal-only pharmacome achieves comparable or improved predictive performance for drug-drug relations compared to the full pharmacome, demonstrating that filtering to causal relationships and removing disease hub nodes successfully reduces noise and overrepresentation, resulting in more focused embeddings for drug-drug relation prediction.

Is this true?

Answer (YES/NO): NO